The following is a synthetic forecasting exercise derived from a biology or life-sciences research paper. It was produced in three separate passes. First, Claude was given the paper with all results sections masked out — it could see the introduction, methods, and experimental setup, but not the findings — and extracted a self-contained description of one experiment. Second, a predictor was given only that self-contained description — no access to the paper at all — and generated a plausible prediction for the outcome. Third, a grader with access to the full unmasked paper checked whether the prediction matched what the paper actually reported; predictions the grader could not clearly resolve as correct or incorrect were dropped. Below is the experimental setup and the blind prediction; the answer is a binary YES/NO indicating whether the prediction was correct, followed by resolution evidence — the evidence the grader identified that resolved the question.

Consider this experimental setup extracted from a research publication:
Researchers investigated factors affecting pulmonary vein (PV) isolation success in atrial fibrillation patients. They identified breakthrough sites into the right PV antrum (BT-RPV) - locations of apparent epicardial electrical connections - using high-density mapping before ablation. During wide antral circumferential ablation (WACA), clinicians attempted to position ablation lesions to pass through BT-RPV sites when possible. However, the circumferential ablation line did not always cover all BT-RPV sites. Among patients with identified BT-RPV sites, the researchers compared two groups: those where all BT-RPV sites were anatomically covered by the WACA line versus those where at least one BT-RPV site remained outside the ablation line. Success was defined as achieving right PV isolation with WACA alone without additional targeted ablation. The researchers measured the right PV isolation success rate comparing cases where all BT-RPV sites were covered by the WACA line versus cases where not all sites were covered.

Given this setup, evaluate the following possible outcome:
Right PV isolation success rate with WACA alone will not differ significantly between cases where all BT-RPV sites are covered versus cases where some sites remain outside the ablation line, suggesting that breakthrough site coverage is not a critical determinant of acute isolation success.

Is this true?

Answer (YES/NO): NO